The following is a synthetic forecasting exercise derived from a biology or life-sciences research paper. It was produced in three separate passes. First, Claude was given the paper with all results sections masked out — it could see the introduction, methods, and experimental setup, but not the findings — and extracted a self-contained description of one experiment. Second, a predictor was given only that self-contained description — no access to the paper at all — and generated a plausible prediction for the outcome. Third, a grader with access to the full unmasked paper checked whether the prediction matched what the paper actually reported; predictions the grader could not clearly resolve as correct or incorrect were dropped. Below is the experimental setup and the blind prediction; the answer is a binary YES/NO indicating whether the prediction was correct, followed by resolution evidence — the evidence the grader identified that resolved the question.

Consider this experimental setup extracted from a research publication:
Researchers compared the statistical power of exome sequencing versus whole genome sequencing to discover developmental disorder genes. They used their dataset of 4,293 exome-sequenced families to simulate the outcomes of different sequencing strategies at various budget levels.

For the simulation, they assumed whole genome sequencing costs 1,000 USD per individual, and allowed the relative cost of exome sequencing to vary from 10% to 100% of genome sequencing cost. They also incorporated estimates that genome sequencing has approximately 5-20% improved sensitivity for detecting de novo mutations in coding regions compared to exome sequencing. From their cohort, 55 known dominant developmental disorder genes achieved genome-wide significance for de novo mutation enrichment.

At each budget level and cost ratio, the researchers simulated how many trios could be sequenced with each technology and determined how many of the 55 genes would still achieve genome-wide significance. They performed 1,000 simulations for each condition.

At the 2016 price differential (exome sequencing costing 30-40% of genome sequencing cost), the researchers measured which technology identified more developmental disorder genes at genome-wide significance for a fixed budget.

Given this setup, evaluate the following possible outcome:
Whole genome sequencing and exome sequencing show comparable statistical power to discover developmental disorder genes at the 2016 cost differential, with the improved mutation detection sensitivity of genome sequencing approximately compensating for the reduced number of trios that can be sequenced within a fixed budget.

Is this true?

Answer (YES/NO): NO